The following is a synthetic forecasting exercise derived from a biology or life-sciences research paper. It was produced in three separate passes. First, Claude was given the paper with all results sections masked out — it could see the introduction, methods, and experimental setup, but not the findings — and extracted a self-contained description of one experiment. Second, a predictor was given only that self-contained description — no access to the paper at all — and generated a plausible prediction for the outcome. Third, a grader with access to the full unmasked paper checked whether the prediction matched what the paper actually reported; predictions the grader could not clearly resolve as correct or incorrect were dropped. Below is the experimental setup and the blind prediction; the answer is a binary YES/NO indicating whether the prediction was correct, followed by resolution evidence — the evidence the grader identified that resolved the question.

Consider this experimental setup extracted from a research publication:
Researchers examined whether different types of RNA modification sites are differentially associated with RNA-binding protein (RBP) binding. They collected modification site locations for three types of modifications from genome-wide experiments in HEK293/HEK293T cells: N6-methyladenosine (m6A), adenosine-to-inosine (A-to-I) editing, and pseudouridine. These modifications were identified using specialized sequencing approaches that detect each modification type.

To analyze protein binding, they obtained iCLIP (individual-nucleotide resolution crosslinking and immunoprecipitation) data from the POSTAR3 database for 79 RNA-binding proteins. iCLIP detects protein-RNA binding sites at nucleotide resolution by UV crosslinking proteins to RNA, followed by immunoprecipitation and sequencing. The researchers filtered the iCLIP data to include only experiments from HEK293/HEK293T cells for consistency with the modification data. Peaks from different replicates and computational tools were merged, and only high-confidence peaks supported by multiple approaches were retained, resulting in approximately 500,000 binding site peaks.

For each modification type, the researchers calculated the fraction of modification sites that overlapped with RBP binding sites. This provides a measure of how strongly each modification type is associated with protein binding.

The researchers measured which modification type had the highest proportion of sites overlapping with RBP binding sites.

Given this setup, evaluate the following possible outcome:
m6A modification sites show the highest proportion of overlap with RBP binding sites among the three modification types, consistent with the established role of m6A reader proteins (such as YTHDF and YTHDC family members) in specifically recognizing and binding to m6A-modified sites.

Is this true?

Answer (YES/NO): YES